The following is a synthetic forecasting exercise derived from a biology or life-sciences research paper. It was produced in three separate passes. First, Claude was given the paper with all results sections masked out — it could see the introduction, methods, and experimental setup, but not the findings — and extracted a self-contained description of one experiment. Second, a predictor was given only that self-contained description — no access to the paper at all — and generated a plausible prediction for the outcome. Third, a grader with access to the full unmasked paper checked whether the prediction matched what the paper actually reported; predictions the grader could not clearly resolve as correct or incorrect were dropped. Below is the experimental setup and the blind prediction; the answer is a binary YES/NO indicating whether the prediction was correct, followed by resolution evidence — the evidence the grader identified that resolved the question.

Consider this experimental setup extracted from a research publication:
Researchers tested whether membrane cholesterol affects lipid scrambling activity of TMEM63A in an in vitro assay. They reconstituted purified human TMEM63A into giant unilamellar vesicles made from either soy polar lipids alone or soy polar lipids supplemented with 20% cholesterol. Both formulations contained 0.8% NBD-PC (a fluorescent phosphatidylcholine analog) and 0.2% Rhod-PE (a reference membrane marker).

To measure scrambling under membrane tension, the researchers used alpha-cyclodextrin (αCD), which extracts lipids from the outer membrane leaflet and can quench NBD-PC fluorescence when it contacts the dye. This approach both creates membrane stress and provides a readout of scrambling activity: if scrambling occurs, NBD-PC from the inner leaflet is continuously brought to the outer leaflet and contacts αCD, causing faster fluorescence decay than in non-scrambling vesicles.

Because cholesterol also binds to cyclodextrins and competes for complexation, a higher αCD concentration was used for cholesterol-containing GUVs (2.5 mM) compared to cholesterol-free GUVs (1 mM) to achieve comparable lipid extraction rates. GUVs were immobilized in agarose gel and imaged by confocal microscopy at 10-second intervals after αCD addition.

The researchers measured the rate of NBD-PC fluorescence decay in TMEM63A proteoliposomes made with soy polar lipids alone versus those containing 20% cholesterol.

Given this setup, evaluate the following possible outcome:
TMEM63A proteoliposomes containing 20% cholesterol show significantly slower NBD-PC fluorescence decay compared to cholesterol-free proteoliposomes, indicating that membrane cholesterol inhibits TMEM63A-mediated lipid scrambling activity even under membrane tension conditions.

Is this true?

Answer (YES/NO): NO